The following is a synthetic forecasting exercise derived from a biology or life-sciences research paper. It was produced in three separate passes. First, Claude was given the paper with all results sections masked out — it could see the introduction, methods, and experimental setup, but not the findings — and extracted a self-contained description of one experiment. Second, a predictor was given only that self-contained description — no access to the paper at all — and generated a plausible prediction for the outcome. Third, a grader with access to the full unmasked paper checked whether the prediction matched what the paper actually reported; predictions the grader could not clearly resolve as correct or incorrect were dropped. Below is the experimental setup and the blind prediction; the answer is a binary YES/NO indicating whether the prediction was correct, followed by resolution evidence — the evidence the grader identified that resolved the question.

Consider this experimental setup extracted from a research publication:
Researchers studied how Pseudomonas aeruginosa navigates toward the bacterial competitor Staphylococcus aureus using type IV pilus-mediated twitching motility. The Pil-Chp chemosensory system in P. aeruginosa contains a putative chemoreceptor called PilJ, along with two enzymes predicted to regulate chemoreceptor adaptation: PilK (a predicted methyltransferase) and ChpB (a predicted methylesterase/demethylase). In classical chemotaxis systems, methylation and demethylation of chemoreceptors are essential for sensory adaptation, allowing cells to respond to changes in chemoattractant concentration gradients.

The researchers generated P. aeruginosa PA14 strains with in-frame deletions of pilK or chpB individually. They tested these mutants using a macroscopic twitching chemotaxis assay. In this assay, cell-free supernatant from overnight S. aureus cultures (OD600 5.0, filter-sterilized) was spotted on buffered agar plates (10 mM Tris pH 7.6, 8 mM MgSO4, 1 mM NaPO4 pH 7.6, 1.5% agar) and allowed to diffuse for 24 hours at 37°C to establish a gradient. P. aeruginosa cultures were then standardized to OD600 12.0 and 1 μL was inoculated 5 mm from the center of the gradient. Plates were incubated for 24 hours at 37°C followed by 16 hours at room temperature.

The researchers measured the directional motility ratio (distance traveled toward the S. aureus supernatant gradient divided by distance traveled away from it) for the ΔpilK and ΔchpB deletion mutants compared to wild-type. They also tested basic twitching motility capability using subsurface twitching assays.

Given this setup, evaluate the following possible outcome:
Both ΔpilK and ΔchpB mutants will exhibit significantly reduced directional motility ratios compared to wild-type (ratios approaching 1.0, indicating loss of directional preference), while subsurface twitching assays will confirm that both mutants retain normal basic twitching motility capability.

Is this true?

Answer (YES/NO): YES